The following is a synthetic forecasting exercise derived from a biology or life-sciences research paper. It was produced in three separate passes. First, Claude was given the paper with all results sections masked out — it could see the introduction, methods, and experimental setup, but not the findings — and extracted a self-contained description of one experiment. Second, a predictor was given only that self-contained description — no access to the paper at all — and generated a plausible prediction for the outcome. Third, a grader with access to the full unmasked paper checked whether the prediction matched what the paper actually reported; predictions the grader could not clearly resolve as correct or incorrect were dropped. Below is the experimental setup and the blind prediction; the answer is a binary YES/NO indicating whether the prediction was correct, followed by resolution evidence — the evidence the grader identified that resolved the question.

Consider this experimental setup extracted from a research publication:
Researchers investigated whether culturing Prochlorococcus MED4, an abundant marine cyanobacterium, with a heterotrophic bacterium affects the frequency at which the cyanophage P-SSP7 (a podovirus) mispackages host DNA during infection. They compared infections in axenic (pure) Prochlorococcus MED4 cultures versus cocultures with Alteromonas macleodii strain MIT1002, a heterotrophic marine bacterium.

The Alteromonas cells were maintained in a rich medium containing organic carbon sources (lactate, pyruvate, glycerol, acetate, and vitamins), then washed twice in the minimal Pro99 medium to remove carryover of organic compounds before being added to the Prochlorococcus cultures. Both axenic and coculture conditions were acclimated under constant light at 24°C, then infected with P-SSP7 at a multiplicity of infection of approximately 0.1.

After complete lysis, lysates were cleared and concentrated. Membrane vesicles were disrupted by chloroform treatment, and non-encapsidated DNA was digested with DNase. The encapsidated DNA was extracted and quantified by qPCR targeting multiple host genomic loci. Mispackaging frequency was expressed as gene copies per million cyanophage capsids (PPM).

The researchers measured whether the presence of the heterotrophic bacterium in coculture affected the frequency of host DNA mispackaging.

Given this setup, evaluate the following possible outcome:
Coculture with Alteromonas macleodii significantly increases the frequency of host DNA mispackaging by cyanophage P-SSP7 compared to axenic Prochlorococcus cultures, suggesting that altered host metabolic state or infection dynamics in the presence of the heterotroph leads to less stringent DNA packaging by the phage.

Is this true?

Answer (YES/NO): NO